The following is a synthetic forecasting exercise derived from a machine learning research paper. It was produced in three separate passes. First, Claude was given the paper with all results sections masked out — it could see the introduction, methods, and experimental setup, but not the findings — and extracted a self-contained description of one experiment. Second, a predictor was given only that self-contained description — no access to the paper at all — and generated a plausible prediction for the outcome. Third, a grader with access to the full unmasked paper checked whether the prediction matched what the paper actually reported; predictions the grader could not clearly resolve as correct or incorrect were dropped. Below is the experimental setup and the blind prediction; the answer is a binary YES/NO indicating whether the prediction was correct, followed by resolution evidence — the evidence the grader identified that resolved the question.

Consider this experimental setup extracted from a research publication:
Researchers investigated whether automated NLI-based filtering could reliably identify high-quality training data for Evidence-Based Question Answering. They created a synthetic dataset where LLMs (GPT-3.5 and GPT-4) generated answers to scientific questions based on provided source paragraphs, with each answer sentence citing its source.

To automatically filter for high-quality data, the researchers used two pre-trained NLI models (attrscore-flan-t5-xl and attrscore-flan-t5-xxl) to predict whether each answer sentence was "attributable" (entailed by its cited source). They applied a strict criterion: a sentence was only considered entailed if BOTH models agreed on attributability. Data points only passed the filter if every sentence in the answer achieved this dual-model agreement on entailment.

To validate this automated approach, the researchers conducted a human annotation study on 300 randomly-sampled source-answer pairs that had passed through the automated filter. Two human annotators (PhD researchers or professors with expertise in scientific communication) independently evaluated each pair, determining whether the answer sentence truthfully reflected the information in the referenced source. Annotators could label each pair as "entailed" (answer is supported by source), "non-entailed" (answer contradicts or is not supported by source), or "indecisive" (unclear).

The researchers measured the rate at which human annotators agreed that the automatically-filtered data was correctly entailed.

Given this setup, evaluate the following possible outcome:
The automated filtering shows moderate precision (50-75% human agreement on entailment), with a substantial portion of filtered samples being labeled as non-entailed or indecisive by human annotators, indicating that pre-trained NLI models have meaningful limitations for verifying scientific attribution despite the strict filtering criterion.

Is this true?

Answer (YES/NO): NO